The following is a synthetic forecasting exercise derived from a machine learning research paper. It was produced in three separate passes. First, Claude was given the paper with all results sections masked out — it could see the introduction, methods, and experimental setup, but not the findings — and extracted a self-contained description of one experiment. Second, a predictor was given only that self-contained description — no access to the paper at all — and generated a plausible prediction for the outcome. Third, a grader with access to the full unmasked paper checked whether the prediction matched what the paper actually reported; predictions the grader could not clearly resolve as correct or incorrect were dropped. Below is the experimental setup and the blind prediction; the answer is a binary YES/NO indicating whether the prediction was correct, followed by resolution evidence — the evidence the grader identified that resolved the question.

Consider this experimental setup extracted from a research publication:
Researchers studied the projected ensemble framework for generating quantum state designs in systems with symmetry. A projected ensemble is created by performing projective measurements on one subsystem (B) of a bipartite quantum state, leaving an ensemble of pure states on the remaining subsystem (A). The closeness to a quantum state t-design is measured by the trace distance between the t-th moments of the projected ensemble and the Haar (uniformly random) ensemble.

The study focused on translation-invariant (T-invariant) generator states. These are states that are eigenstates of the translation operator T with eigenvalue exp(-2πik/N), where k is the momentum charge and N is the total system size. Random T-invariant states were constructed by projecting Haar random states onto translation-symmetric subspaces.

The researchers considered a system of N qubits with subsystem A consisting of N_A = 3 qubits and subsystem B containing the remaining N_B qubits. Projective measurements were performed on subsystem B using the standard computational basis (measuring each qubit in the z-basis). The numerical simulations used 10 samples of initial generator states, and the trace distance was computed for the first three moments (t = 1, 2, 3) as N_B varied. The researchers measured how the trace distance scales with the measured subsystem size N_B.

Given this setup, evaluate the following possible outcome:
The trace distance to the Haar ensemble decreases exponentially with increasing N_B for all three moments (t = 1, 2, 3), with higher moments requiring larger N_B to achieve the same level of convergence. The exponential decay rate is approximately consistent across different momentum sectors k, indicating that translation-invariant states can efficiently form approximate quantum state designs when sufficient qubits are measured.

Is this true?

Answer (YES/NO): YES